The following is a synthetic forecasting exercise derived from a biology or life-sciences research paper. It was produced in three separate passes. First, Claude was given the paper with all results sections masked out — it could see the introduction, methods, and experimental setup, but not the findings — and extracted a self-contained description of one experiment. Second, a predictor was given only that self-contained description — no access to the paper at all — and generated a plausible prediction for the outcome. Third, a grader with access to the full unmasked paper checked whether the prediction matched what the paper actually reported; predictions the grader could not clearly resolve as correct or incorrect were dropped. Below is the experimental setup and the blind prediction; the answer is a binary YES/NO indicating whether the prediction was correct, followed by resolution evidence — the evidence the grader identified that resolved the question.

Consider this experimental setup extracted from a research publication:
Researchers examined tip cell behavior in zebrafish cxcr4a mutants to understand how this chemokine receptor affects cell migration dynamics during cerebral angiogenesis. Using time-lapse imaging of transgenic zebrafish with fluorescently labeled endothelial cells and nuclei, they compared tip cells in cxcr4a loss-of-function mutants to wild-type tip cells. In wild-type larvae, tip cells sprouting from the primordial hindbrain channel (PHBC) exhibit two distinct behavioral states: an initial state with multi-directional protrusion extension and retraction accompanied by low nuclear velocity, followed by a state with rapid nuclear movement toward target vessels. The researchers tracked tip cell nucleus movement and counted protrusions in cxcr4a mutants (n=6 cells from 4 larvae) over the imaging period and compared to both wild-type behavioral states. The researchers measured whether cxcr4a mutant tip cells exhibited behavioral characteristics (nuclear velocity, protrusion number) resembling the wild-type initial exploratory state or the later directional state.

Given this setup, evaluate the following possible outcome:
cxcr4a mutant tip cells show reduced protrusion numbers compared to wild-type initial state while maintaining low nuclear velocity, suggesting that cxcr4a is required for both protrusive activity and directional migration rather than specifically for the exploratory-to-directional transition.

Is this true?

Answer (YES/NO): NO